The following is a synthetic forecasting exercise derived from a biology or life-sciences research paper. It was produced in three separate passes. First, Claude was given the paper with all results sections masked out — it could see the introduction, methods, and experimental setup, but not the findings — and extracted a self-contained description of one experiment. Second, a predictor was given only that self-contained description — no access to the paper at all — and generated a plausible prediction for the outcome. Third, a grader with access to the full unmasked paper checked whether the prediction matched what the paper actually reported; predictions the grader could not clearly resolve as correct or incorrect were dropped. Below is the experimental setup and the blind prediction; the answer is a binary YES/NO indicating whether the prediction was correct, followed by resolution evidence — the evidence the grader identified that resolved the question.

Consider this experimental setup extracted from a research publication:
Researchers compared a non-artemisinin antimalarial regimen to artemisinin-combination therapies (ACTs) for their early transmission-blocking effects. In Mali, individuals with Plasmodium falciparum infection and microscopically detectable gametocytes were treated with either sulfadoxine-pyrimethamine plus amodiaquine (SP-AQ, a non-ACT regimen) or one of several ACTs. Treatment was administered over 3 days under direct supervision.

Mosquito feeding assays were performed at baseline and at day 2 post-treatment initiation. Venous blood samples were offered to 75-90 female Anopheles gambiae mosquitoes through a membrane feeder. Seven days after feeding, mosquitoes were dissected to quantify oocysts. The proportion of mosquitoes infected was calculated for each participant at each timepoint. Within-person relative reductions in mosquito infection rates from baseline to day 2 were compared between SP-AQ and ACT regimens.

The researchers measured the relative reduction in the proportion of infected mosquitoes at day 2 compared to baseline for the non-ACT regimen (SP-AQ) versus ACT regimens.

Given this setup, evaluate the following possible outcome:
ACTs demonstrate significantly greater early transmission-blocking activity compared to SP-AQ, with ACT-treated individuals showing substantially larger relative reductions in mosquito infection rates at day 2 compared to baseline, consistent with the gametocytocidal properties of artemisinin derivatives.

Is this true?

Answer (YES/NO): NO